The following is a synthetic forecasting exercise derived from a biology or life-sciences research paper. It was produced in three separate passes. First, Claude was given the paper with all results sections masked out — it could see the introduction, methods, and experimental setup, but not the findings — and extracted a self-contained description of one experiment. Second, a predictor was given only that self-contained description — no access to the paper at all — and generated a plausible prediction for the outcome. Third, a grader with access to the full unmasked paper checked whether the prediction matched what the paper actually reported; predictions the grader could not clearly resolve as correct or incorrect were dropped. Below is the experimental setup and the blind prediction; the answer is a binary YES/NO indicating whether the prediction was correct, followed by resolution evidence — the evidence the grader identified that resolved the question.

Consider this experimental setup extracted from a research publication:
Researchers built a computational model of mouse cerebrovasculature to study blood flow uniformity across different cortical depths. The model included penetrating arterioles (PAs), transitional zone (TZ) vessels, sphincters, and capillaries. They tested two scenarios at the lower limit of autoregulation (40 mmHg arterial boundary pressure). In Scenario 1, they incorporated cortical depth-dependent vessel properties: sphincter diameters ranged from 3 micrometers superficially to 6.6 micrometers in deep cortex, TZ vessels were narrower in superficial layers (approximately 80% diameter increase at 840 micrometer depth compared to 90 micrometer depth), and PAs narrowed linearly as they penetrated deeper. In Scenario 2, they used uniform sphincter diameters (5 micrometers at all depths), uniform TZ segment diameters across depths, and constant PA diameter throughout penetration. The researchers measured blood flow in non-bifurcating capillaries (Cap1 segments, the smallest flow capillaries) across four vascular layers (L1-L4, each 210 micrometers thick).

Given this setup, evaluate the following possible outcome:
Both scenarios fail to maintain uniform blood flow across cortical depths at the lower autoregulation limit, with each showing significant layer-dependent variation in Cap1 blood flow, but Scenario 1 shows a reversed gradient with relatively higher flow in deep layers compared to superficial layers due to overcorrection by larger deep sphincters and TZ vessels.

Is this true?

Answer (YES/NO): NO